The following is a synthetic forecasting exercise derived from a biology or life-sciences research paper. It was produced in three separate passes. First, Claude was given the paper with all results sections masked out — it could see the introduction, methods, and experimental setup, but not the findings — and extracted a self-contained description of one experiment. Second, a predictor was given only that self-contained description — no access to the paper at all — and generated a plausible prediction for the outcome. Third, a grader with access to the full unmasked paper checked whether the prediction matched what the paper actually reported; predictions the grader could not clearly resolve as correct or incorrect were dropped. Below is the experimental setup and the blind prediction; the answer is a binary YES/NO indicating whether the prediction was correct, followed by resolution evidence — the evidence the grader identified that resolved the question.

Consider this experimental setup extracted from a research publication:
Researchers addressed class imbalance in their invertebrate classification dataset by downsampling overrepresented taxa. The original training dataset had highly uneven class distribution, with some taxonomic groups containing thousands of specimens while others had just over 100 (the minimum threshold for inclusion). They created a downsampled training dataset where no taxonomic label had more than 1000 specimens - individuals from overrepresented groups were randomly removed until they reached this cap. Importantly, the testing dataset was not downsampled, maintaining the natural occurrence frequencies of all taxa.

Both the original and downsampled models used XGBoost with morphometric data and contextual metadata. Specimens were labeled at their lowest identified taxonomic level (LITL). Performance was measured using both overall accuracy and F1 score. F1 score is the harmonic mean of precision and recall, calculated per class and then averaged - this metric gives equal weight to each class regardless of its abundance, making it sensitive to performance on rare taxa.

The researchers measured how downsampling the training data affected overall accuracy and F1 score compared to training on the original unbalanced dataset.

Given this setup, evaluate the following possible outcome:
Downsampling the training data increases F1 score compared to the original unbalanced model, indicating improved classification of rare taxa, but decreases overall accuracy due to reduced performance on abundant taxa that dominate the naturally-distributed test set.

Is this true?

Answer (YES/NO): NO